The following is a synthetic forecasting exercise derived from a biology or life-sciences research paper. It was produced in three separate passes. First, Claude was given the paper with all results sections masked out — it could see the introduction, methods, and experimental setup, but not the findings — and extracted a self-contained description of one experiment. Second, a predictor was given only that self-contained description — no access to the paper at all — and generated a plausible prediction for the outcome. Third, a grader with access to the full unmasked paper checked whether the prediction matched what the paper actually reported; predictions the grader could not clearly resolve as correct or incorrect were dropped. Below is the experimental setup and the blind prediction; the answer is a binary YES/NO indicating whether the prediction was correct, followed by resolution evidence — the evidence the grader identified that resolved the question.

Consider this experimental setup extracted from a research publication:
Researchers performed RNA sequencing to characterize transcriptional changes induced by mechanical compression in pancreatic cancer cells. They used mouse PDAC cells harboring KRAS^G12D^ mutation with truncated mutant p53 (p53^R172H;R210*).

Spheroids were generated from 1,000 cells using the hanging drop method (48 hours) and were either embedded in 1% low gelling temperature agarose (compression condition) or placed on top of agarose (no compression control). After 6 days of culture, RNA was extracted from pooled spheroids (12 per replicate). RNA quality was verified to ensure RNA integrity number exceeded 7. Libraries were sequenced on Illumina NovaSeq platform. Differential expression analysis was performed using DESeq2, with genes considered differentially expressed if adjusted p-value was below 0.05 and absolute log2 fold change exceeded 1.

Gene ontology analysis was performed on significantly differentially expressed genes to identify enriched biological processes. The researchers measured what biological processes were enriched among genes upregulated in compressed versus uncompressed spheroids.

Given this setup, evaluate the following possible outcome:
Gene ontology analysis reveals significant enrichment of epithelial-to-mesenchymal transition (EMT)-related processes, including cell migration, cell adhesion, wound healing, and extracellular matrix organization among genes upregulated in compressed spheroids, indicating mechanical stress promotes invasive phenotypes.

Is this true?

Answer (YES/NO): NO